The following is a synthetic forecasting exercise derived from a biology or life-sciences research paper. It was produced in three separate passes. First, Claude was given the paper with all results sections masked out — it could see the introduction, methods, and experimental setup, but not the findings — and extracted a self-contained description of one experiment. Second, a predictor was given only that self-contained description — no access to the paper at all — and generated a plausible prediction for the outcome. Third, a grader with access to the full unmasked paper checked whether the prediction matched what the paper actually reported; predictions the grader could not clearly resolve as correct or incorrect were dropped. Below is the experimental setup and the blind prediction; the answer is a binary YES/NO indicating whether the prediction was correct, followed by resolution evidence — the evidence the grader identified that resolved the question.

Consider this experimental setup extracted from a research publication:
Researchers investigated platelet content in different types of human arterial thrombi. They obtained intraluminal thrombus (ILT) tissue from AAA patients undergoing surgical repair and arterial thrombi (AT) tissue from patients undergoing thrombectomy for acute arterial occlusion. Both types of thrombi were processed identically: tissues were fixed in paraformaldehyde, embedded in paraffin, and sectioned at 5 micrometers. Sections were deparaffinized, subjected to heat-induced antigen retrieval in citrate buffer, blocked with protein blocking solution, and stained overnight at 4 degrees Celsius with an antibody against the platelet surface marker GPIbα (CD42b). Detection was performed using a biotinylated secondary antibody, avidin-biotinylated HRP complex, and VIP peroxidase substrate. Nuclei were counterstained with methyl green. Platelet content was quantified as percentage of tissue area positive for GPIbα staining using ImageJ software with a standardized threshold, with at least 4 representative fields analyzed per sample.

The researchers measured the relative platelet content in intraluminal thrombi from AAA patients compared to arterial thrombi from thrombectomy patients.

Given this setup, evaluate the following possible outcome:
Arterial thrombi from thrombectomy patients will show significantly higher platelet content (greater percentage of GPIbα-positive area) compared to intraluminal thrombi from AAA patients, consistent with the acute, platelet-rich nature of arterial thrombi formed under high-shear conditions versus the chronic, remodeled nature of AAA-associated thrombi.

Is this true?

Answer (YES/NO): YES